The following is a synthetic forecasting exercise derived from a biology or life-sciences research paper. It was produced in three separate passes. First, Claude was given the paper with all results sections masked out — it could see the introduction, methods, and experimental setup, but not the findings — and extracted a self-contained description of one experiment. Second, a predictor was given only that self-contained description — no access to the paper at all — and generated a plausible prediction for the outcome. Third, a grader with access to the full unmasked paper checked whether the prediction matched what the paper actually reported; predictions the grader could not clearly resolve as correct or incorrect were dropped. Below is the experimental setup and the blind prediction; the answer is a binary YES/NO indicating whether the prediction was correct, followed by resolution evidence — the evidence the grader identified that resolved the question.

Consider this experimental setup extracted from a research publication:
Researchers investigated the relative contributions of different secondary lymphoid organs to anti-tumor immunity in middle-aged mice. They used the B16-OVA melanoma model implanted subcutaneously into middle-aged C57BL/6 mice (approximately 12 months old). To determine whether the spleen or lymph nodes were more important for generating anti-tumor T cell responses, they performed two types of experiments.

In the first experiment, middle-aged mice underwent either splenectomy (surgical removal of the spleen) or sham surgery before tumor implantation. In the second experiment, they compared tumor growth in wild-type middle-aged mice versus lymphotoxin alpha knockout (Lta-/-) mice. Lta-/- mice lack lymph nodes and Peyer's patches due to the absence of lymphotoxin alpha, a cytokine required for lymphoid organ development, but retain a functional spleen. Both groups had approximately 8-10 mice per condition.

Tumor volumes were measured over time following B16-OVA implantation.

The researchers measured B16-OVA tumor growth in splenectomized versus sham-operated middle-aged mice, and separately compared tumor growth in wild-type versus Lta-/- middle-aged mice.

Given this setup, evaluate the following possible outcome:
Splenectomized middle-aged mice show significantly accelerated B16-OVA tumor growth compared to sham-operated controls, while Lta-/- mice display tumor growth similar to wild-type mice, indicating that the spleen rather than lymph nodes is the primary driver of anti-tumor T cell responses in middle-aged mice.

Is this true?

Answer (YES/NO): NO